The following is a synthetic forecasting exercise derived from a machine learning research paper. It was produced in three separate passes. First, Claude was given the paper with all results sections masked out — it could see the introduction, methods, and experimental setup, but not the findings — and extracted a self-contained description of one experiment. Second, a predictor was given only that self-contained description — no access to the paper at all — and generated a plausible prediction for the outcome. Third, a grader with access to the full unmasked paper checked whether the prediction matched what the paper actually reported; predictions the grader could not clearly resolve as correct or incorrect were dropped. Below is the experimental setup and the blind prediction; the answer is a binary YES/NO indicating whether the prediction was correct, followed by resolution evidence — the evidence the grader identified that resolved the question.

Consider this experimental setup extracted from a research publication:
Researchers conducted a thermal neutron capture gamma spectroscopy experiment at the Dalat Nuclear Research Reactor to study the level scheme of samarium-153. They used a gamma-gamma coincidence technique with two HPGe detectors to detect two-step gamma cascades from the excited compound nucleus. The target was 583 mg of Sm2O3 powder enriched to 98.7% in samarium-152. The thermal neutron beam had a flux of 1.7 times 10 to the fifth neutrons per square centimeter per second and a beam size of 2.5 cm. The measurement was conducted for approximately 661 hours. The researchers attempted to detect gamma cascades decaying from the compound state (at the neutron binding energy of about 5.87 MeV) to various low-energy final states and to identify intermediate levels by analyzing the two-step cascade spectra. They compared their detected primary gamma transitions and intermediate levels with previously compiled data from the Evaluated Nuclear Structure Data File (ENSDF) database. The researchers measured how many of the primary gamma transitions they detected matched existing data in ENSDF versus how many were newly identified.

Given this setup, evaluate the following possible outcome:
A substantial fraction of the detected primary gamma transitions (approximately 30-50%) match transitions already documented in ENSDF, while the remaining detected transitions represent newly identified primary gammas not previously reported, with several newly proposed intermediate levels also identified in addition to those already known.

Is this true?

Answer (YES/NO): NO